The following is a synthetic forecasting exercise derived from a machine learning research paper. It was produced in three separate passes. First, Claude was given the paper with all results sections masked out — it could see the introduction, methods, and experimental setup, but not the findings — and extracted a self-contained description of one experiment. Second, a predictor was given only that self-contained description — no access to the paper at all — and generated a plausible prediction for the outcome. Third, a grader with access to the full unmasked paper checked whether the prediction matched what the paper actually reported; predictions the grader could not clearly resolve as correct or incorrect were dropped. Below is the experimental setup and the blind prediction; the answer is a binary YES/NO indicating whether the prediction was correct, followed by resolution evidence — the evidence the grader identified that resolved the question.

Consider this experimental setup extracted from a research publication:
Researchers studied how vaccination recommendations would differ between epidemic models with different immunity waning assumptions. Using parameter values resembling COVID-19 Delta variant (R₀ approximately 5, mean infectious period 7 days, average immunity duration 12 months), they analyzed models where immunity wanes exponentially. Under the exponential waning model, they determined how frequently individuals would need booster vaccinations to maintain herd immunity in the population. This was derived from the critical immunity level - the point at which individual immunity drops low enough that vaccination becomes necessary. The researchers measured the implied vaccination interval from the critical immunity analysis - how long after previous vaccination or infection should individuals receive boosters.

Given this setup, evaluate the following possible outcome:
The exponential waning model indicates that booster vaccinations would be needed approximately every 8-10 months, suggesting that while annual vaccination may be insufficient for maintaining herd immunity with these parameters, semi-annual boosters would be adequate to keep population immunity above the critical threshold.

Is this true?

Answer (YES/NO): NO